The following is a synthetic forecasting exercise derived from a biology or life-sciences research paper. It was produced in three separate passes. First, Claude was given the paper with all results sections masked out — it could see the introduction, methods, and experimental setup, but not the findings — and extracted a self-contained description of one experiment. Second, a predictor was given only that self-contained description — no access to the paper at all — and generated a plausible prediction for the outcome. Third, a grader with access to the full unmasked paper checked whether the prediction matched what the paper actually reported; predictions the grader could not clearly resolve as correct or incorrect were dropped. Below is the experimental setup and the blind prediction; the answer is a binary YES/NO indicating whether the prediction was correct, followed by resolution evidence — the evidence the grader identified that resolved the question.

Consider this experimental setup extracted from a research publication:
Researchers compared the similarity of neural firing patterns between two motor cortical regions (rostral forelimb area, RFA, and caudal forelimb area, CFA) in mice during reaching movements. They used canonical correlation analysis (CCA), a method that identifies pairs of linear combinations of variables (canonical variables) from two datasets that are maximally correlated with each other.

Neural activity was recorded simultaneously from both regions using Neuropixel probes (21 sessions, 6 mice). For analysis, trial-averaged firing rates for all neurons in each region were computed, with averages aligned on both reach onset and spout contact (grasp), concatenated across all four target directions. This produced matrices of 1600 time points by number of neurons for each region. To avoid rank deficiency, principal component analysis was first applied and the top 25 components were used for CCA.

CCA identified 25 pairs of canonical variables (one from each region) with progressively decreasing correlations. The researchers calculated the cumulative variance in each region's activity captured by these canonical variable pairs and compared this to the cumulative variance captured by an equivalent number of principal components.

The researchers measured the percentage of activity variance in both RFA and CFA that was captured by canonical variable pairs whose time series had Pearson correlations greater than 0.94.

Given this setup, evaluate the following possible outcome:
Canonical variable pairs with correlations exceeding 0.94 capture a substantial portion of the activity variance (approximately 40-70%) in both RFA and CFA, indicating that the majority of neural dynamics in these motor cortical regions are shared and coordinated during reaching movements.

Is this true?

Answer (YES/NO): NO